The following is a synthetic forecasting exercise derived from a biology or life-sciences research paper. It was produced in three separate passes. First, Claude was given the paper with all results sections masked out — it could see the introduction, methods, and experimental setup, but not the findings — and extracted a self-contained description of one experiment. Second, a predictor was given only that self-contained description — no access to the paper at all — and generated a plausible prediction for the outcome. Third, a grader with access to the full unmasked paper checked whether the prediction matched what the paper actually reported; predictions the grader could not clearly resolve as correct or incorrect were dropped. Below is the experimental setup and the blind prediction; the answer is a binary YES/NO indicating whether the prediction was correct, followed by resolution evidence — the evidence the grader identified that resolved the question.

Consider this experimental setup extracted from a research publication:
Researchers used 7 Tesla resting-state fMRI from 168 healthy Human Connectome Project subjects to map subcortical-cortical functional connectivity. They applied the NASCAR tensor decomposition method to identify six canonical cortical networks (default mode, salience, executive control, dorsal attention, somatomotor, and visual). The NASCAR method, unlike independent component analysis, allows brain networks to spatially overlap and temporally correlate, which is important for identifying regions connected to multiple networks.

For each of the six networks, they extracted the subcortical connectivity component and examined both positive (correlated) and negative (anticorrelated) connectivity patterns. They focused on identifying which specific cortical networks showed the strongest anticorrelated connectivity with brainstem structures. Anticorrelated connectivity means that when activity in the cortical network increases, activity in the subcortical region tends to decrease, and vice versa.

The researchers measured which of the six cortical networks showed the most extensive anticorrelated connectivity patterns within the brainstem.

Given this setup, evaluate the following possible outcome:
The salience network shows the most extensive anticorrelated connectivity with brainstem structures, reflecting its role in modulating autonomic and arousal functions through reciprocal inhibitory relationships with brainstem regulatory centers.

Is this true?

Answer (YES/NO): NO